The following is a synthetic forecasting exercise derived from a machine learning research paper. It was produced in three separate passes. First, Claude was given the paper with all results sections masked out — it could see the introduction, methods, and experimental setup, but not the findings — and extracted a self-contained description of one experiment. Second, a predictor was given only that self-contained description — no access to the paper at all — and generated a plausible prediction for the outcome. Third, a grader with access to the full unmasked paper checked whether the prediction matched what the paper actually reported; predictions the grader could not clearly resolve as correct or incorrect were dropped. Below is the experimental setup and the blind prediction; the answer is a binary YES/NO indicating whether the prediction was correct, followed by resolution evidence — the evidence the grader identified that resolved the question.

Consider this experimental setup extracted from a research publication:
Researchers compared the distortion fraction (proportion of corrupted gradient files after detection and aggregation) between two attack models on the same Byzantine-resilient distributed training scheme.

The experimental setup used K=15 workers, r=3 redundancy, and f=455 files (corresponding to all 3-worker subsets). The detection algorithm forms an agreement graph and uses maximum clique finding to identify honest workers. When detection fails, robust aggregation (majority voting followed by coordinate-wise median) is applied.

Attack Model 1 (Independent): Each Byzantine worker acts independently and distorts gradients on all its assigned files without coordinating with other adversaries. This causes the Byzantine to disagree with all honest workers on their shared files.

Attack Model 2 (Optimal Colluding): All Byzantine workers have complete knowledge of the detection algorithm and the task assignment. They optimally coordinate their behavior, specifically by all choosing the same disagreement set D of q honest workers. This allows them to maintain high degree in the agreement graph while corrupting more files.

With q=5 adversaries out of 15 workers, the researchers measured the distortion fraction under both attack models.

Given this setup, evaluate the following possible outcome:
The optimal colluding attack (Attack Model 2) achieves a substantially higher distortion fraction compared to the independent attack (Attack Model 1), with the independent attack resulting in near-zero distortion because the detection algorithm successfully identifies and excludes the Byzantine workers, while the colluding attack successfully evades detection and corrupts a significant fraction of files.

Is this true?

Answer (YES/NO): YES